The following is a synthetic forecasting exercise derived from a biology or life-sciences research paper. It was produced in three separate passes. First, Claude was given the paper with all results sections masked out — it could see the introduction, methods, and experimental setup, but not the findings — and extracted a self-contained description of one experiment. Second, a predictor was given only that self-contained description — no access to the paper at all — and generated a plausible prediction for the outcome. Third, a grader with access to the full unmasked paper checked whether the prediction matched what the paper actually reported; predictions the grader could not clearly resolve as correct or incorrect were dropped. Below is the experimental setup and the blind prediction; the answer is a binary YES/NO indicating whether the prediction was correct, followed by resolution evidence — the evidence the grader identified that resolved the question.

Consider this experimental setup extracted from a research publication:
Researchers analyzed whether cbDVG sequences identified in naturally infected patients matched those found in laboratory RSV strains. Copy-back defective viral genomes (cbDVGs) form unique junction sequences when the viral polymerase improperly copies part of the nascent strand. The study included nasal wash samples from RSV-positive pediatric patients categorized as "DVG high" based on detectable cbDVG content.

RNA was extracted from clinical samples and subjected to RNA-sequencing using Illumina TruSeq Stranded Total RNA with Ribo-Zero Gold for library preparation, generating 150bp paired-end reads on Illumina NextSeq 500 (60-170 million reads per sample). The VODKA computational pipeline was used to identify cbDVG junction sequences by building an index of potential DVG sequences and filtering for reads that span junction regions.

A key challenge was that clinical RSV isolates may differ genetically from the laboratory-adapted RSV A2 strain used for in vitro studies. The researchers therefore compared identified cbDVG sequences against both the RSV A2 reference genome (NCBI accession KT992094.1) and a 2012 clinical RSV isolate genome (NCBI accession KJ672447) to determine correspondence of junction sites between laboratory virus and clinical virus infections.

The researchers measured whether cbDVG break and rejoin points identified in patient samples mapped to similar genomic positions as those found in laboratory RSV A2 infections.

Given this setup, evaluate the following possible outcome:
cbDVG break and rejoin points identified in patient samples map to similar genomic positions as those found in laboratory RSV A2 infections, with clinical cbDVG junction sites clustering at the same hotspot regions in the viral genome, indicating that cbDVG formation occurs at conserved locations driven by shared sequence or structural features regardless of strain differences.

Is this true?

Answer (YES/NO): YES